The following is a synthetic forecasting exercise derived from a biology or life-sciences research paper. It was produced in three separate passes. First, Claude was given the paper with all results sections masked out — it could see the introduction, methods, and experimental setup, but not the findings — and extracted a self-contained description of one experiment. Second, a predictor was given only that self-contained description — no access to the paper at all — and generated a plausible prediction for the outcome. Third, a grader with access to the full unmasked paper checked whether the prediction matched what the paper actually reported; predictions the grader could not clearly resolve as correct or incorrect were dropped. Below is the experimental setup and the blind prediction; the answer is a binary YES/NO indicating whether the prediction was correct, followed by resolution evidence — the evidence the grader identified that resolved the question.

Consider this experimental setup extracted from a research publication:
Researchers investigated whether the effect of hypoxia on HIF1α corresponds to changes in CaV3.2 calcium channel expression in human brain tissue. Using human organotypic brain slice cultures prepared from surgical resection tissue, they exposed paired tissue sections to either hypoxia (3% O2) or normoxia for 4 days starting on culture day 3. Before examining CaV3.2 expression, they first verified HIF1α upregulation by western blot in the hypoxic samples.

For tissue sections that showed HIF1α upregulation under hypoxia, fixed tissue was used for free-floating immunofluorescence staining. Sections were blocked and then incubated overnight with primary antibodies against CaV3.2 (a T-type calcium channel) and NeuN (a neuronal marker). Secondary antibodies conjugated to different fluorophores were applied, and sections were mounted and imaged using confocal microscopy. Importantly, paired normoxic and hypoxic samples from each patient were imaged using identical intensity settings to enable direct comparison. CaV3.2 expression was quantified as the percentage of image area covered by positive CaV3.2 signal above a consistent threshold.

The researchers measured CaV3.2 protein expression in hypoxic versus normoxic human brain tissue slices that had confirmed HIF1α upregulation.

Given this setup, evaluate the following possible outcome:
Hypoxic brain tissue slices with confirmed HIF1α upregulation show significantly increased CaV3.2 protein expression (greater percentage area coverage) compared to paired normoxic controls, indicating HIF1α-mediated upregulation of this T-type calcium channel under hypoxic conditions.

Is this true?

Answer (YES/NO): YES